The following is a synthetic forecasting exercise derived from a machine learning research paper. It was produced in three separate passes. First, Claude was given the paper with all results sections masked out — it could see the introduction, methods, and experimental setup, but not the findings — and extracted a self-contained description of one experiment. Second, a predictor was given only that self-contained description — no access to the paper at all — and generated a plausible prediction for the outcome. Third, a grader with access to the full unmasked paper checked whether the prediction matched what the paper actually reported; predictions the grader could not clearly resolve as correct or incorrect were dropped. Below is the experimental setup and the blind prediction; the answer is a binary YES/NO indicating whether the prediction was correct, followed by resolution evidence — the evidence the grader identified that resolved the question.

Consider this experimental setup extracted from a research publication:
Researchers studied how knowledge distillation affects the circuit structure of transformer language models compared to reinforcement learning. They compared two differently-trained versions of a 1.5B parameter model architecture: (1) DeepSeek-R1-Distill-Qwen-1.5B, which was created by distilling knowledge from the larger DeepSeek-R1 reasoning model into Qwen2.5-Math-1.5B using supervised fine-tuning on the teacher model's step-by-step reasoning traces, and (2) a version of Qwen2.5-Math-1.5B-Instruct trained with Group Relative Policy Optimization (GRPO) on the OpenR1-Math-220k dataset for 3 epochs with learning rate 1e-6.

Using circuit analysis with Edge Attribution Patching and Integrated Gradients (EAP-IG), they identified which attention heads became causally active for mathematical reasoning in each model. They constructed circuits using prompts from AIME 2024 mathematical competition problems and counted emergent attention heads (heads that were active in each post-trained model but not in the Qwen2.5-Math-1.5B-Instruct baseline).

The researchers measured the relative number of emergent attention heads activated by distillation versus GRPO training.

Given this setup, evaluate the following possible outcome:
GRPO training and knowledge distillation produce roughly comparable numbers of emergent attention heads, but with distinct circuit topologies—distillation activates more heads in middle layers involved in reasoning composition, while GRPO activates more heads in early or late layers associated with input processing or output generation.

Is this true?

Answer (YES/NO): NO